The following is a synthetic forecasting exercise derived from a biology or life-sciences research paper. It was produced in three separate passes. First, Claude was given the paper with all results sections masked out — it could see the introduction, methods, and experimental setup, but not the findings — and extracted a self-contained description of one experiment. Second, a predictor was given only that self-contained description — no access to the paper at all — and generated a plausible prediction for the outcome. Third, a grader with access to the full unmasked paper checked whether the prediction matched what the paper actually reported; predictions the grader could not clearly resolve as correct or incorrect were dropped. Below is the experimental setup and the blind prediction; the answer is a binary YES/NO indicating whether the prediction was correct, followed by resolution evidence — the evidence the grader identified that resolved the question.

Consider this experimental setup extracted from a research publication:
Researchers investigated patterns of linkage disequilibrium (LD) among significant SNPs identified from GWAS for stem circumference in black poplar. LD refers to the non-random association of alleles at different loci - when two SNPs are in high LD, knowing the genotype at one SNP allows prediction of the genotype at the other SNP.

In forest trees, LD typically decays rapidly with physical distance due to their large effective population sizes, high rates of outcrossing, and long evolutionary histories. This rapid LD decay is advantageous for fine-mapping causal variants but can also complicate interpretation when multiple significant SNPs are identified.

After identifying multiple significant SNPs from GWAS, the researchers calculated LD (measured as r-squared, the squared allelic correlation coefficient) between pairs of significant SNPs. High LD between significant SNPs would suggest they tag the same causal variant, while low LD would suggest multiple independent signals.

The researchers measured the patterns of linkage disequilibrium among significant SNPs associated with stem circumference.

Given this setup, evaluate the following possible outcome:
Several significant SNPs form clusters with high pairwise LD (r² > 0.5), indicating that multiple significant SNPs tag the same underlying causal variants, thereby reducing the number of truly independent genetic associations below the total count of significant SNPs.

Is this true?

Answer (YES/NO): YES